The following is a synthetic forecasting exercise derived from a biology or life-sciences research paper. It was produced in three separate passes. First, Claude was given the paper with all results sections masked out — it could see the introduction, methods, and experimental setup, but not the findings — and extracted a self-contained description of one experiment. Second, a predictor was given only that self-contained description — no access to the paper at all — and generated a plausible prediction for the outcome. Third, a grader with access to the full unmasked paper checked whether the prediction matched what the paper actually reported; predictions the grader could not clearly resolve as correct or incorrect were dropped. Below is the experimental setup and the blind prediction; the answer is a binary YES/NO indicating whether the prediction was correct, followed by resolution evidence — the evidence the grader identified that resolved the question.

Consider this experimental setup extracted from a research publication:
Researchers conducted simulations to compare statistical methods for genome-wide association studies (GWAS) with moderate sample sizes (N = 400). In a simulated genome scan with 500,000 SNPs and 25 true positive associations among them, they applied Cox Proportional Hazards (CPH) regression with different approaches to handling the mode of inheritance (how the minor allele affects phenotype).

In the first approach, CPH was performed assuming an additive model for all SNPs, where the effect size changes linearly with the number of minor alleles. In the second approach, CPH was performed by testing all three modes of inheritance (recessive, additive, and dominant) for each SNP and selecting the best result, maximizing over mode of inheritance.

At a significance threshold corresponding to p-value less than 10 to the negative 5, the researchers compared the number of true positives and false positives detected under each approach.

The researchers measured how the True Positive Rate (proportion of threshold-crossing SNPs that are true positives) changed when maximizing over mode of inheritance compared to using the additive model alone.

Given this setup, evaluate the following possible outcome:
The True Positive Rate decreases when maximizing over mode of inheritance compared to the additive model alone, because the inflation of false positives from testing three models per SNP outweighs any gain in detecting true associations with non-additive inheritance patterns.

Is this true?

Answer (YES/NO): YES